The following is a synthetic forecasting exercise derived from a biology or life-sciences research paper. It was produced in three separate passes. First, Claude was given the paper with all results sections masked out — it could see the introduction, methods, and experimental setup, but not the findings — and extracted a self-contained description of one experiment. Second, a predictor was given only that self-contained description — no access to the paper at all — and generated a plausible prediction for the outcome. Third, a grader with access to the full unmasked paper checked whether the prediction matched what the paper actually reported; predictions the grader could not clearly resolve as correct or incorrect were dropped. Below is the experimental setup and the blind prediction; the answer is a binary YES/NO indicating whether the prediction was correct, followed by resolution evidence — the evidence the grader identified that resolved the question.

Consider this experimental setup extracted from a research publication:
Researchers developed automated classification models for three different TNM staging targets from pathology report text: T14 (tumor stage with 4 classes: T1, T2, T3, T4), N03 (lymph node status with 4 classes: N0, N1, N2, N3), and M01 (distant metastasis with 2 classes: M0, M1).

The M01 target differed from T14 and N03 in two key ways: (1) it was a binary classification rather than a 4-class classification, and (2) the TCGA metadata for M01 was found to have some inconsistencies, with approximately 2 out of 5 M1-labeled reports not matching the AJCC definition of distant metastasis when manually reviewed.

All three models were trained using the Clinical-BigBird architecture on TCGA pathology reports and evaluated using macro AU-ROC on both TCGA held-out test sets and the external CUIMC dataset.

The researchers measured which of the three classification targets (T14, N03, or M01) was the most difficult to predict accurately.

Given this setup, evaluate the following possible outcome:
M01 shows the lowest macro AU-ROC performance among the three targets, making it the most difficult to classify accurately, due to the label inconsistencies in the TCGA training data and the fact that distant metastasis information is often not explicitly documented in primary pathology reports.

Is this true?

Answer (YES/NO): YES